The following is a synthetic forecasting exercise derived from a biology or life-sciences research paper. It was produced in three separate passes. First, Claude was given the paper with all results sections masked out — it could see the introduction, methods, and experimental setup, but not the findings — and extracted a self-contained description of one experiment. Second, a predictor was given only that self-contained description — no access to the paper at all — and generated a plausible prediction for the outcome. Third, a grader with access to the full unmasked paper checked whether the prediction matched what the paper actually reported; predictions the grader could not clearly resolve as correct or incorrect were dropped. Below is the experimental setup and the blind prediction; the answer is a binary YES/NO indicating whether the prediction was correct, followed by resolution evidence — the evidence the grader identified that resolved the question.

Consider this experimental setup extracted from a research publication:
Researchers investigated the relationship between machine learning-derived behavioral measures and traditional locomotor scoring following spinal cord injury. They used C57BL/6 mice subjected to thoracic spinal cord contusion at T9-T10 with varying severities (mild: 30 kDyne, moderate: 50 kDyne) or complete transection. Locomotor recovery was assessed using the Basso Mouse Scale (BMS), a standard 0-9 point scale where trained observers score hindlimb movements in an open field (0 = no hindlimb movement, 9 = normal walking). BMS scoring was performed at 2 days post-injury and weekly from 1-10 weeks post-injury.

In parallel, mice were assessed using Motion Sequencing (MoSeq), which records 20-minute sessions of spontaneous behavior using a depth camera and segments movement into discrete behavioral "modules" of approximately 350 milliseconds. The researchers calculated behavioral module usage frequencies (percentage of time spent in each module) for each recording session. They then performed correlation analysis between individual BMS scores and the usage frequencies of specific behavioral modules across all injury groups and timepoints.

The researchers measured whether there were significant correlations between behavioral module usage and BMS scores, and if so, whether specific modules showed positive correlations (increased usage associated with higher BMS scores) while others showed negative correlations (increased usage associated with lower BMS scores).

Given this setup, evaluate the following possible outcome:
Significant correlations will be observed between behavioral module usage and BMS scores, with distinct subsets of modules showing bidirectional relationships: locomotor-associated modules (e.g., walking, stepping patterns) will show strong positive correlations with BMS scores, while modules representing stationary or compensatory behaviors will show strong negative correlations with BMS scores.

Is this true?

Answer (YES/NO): YES